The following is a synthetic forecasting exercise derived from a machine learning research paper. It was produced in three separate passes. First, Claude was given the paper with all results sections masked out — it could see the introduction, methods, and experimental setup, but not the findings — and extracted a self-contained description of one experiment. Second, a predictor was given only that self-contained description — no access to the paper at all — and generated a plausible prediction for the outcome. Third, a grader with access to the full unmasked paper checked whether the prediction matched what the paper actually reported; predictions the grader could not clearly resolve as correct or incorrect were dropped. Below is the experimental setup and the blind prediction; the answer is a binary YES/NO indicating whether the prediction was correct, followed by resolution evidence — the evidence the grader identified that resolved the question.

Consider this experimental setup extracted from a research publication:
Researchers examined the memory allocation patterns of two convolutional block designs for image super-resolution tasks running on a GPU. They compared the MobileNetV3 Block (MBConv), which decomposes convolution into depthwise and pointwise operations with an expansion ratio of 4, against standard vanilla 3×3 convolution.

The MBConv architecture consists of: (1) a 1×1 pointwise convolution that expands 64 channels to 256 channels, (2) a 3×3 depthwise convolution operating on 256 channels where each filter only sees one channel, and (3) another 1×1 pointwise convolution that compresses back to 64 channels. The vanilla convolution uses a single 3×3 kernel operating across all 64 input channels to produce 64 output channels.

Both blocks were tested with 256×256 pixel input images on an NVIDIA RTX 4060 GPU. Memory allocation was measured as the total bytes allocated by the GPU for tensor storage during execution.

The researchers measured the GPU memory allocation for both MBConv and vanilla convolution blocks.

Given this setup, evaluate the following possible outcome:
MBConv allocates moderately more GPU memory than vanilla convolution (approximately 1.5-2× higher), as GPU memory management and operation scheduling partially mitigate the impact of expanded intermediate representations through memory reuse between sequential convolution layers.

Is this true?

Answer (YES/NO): NO